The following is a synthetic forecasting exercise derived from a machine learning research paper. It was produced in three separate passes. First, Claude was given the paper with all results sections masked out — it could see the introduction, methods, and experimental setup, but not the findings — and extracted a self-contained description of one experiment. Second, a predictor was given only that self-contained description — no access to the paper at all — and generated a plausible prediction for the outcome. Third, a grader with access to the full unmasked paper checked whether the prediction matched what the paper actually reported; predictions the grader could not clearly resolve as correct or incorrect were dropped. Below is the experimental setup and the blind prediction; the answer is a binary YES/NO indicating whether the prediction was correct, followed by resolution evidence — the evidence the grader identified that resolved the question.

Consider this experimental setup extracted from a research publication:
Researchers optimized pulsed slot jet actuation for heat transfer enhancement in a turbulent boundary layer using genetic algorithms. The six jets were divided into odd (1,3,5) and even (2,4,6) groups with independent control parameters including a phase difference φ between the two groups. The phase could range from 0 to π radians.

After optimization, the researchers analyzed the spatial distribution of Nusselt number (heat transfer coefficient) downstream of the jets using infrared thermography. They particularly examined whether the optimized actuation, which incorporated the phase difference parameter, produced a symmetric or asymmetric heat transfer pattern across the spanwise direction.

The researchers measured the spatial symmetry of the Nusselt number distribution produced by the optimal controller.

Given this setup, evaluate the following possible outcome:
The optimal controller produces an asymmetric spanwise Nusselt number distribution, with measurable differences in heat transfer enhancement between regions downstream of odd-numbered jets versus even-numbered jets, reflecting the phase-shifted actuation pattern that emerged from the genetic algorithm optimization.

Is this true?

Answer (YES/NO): NO